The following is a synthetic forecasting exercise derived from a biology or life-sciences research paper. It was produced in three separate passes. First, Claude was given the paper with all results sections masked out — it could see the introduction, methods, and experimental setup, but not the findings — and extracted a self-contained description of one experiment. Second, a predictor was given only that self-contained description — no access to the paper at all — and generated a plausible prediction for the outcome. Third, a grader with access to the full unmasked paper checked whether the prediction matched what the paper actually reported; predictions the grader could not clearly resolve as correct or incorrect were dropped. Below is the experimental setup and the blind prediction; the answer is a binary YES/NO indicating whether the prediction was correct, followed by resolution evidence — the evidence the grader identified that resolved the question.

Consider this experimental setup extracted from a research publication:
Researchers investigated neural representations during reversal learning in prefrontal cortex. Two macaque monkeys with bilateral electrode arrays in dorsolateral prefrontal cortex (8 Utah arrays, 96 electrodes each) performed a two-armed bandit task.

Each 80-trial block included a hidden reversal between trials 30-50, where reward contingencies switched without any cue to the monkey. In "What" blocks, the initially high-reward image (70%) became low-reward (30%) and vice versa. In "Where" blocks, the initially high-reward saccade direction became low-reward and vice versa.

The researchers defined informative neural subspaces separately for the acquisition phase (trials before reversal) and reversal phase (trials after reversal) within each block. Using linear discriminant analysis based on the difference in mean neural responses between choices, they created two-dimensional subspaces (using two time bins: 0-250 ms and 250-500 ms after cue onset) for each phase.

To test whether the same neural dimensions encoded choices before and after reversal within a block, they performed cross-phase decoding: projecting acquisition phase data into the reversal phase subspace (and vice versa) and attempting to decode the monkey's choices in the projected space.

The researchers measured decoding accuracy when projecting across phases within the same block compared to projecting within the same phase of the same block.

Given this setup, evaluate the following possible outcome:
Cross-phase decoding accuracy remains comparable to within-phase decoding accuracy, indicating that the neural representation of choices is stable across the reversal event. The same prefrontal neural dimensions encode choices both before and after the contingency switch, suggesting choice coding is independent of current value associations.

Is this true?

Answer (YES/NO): NO